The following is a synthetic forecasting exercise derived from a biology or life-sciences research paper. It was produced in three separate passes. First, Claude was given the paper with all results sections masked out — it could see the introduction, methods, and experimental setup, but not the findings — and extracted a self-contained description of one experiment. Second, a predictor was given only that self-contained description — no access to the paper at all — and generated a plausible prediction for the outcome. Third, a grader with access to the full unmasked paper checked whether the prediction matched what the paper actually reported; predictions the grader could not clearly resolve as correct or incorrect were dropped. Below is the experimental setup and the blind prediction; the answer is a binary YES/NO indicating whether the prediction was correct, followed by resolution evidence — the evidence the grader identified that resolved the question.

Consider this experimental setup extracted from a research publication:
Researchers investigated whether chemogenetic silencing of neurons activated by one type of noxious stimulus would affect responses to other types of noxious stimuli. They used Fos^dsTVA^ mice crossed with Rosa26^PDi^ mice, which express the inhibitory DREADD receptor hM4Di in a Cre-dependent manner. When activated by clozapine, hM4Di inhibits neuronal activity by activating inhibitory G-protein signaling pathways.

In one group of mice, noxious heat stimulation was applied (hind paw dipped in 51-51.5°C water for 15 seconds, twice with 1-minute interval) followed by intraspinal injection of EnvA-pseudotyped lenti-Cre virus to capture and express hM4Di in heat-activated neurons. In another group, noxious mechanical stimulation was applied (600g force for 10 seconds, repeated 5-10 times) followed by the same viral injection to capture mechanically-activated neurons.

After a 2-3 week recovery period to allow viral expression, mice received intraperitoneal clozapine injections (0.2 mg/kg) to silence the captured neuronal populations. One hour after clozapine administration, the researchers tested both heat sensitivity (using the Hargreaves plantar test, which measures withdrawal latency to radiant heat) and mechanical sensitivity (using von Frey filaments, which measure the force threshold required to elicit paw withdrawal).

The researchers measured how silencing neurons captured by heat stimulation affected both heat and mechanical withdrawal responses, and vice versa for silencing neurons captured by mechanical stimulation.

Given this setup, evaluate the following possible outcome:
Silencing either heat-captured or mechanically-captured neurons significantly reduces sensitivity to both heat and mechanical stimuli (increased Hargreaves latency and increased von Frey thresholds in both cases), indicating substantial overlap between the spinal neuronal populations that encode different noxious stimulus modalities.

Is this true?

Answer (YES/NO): NO